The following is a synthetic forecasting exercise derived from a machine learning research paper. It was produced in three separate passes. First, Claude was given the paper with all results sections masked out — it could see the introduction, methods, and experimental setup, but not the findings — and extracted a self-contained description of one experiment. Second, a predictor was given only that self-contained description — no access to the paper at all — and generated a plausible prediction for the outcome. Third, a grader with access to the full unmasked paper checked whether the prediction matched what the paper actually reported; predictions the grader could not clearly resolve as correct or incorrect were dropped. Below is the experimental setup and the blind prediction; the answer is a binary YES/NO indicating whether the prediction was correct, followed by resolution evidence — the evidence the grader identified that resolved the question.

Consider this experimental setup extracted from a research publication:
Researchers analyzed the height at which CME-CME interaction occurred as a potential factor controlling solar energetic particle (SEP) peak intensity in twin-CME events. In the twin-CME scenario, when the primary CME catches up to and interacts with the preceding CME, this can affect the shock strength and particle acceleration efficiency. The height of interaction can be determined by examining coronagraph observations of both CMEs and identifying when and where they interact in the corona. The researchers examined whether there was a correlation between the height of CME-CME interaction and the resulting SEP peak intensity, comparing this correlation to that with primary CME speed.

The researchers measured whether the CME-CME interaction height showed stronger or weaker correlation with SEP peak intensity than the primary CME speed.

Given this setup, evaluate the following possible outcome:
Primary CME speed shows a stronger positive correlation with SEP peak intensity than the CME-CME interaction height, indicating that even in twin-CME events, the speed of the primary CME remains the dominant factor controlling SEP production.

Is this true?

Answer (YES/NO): YES